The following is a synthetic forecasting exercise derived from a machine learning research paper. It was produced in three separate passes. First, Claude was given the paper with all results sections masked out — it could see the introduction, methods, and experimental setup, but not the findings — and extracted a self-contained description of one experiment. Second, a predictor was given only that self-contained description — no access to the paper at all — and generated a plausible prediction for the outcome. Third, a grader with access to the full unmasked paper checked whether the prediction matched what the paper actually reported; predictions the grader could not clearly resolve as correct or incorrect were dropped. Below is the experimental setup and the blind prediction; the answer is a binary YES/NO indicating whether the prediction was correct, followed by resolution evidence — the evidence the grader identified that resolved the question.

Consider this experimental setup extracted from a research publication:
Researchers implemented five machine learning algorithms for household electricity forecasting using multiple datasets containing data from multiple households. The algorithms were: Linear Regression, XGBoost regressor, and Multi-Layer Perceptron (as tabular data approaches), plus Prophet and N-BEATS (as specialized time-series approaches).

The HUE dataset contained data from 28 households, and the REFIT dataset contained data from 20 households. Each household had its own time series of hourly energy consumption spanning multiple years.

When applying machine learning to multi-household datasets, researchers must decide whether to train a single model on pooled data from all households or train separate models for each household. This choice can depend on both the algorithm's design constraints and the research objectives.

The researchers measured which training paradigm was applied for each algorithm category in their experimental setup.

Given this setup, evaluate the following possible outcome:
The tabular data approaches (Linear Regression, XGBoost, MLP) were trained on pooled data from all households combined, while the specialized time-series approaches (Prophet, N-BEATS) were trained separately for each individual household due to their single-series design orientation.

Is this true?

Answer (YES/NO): YES